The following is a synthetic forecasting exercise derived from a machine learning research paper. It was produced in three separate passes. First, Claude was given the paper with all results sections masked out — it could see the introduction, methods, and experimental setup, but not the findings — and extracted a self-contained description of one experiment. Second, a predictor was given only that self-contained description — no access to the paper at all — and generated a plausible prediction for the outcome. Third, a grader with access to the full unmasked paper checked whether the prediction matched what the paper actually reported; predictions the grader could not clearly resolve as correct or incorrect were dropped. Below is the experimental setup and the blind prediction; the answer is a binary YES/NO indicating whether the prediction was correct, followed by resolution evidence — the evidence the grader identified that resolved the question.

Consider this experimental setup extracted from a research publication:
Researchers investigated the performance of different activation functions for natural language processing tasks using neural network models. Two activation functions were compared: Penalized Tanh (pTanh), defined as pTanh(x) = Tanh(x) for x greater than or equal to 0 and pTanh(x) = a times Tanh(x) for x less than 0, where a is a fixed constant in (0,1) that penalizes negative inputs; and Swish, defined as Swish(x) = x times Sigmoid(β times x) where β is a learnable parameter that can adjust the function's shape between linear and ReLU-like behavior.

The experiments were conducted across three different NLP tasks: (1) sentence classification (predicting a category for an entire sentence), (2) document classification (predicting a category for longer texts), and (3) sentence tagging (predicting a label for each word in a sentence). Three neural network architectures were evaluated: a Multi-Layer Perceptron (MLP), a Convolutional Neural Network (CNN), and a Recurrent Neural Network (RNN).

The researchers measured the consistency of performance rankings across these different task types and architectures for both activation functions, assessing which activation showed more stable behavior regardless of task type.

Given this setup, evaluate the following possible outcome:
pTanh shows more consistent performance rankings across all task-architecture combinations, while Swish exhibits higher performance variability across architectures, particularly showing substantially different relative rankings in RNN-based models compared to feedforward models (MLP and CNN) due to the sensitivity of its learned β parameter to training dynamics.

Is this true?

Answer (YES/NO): NO